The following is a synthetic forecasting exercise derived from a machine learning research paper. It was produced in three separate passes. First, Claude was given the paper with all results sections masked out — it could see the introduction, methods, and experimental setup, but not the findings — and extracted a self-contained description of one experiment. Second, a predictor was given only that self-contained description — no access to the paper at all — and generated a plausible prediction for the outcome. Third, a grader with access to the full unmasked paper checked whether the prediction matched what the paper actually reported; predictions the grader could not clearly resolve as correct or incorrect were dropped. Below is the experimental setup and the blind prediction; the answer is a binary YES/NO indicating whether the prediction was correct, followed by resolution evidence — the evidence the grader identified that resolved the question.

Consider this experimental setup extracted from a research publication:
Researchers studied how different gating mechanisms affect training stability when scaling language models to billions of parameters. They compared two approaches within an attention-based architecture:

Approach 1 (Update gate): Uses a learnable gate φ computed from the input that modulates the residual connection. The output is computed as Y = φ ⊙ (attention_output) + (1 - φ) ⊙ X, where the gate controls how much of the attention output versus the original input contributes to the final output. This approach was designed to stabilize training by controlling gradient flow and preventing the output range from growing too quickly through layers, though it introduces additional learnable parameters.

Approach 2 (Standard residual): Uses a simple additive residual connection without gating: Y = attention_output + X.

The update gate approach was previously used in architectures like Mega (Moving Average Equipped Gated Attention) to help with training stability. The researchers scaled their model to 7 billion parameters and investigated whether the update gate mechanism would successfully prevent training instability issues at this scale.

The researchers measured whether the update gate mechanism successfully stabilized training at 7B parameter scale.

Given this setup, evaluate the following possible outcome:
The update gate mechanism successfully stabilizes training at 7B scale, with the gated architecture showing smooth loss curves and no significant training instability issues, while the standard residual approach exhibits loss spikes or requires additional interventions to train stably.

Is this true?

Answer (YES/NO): NO